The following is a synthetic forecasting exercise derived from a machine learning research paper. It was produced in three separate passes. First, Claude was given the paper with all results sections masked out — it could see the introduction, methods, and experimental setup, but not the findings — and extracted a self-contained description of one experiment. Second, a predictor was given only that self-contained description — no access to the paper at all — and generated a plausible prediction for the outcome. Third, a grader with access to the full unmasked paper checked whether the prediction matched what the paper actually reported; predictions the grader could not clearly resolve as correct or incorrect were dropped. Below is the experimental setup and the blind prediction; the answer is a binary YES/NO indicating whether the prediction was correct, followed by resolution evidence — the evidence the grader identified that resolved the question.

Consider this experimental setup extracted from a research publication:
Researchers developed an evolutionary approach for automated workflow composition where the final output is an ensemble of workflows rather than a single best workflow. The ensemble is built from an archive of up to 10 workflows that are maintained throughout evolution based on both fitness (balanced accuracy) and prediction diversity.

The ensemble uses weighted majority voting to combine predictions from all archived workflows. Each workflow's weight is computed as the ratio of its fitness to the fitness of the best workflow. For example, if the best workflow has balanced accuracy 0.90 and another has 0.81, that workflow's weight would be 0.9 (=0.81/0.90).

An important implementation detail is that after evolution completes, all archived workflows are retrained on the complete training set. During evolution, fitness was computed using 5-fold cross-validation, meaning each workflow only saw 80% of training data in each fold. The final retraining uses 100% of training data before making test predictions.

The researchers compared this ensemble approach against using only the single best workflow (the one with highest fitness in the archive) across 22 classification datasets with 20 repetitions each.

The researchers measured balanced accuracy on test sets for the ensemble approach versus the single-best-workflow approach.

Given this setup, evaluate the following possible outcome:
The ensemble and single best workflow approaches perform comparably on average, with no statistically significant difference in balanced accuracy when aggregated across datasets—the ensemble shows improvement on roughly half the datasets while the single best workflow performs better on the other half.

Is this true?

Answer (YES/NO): NO